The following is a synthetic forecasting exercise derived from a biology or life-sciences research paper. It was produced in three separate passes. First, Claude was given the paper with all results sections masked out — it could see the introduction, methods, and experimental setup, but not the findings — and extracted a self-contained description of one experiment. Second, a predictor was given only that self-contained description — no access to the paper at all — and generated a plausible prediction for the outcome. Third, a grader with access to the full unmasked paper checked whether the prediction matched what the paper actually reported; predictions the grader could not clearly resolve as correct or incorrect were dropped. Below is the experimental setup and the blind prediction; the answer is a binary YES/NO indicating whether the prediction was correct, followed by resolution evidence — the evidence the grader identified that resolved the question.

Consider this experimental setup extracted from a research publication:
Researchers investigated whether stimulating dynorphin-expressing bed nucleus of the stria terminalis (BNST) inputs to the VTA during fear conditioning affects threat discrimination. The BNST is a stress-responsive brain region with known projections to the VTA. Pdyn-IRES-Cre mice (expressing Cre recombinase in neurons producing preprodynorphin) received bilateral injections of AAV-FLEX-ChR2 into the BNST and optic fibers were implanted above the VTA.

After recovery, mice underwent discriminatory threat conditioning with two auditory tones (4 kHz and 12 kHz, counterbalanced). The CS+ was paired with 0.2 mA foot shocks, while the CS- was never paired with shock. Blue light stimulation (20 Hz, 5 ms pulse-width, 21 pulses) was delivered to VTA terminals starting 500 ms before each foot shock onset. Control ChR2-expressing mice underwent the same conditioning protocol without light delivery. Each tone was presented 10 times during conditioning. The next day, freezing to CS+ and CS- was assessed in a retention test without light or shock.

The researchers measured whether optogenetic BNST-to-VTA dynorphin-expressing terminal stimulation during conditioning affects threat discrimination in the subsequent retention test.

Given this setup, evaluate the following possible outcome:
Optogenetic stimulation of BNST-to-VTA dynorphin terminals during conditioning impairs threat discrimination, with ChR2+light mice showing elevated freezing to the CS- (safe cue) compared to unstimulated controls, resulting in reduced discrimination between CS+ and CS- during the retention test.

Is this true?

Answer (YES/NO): NO